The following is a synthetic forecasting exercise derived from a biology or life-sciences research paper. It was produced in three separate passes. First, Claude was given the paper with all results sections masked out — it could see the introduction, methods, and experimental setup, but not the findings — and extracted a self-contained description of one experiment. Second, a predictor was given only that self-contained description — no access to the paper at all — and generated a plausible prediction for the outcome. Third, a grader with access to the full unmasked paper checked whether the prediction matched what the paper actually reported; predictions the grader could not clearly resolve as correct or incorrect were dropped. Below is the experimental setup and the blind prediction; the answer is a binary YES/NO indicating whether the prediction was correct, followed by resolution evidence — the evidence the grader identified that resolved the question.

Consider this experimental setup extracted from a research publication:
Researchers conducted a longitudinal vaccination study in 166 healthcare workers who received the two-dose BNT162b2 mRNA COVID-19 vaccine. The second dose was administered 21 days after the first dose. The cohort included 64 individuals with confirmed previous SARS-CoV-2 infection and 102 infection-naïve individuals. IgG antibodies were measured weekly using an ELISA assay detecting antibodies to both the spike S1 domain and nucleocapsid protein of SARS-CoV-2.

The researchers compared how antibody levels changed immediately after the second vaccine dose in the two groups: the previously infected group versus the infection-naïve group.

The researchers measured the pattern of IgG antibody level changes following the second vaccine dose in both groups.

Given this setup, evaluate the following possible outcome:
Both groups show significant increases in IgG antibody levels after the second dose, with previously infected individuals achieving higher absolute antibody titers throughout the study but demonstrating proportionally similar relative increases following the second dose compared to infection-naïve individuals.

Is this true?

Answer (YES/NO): NO